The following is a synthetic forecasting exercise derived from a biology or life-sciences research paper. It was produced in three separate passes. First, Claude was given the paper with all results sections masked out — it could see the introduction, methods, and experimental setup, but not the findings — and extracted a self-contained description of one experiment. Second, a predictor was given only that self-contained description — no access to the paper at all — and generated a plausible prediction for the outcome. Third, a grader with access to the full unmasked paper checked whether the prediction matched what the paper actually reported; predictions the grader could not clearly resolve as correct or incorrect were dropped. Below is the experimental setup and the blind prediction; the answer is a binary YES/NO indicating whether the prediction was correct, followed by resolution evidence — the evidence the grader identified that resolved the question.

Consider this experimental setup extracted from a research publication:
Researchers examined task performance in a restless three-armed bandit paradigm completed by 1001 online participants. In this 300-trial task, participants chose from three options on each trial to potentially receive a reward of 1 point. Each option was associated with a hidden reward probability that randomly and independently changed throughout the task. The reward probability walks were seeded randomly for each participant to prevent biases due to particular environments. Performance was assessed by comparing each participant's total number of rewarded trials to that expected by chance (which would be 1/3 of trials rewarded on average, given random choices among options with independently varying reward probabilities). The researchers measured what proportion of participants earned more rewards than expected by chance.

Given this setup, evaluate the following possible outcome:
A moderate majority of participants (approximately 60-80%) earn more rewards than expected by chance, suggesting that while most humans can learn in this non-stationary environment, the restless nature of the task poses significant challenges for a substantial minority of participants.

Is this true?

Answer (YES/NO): NO